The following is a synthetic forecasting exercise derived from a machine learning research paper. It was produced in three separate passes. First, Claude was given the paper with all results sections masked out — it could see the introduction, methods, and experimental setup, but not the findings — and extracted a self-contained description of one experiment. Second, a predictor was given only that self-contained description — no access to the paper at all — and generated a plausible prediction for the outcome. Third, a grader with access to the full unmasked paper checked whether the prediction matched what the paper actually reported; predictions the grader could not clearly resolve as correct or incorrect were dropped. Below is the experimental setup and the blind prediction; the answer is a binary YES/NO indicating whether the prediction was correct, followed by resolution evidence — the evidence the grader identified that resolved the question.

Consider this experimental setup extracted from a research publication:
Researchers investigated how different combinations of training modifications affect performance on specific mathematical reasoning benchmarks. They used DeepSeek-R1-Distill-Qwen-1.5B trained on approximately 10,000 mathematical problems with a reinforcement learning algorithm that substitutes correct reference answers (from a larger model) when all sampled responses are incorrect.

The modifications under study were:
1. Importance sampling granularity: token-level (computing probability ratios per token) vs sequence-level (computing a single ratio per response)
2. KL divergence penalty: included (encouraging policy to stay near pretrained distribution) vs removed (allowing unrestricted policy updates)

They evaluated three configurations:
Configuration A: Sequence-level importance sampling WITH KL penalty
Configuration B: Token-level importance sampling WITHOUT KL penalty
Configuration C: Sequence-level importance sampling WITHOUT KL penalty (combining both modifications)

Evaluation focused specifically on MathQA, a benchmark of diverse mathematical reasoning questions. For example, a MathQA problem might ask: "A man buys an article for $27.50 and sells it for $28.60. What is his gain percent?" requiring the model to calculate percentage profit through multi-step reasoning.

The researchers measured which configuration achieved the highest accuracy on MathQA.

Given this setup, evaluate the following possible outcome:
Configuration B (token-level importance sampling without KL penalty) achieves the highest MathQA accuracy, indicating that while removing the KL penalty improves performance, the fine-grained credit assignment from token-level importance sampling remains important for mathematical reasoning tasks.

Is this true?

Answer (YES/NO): NO